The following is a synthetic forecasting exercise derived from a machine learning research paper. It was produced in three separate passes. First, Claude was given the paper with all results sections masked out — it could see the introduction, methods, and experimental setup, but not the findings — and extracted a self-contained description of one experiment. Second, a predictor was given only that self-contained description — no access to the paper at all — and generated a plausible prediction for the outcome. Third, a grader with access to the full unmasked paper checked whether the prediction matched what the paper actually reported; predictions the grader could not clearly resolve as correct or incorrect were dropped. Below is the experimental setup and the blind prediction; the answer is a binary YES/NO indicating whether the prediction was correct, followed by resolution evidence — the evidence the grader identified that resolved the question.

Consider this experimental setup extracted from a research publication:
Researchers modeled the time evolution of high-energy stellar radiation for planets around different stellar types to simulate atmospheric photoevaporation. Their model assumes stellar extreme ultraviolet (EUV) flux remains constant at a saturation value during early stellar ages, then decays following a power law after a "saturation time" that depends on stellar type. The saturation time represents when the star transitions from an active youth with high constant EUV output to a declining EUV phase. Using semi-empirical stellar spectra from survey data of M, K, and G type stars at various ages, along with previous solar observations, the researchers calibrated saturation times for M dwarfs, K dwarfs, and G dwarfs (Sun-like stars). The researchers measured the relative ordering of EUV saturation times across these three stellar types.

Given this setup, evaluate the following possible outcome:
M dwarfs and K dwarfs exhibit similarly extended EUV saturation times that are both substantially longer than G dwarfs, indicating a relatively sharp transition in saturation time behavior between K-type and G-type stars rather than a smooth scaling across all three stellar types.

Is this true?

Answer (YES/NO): NO